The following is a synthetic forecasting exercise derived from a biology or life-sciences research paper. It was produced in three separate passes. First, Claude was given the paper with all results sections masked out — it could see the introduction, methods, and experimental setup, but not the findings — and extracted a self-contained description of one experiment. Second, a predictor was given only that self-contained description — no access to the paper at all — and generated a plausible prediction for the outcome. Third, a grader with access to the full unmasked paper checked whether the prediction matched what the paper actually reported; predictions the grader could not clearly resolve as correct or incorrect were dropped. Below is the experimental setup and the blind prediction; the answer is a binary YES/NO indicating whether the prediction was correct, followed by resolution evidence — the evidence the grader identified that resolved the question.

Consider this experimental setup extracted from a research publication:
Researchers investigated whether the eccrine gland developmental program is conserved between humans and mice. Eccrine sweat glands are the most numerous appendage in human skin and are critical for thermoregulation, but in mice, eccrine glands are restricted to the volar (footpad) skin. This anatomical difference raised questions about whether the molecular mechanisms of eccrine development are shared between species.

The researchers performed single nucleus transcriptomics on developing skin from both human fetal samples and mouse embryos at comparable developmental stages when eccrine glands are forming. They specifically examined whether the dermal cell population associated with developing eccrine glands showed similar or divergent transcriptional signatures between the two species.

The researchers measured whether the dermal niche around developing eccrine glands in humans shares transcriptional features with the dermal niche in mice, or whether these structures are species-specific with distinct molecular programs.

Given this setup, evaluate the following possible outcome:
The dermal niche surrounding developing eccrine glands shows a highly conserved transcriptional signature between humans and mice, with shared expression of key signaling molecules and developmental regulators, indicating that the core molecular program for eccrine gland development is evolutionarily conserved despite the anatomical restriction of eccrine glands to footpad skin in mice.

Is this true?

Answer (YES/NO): NO